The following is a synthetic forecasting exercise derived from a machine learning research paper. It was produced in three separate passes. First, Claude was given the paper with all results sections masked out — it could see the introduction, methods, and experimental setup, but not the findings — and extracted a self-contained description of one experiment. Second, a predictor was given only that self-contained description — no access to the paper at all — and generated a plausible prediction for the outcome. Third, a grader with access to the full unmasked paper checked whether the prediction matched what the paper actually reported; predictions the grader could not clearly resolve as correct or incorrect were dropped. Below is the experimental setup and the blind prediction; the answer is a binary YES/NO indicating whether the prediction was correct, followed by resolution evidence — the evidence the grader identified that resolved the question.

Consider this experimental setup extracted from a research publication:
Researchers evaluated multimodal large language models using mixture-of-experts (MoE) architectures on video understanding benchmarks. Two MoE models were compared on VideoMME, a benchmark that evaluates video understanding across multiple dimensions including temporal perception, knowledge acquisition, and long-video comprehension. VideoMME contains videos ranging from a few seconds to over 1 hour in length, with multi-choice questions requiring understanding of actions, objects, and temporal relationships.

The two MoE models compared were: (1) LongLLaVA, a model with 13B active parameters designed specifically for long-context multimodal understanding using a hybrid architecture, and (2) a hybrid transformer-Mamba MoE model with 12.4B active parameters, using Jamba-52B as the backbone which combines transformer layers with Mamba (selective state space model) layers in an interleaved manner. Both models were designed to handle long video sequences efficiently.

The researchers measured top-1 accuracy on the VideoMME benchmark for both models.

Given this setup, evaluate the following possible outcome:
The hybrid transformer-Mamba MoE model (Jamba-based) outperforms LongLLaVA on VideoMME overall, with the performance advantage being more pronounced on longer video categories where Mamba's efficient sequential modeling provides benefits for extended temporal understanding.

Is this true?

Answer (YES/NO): NO